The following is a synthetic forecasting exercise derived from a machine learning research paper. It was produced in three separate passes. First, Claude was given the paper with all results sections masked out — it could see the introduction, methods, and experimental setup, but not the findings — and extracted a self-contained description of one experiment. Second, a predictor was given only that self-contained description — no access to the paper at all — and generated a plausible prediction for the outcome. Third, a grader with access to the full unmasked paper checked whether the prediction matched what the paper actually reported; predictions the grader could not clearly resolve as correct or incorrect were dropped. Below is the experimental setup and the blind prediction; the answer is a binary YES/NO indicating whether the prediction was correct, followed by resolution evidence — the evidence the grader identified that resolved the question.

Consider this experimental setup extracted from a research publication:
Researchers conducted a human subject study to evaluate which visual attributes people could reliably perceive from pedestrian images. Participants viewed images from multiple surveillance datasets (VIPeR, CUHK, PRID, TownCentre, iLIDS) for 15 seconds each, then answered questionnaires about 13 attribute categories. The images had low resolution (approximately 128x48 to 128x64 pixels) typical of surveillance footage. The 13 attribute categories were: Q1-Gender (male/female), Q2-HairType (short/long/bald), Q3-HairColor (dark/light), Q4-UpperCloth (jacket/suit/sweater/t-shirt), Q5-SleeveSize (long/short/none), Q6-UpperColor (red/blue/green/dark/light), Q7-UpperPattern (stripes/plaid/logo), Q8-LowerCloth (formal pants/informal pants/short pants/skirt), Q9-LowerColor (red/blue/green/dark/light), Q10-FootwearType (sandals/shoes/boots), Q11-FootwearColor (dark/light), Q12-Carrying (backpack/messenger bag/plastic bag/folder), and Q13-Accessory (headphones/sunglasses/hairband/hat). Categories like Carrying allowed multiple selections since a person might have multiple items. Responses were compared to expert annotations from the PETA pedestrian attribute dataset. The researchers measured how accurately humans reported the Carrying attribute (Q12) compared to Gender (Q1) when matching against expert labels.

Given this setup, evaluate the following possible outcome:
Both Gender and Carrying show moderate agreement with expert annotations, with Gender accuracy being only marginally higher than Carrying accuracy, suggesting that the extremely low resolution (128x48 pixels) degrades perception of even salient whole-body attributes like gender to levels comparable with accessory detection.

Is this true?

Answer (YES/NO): NO